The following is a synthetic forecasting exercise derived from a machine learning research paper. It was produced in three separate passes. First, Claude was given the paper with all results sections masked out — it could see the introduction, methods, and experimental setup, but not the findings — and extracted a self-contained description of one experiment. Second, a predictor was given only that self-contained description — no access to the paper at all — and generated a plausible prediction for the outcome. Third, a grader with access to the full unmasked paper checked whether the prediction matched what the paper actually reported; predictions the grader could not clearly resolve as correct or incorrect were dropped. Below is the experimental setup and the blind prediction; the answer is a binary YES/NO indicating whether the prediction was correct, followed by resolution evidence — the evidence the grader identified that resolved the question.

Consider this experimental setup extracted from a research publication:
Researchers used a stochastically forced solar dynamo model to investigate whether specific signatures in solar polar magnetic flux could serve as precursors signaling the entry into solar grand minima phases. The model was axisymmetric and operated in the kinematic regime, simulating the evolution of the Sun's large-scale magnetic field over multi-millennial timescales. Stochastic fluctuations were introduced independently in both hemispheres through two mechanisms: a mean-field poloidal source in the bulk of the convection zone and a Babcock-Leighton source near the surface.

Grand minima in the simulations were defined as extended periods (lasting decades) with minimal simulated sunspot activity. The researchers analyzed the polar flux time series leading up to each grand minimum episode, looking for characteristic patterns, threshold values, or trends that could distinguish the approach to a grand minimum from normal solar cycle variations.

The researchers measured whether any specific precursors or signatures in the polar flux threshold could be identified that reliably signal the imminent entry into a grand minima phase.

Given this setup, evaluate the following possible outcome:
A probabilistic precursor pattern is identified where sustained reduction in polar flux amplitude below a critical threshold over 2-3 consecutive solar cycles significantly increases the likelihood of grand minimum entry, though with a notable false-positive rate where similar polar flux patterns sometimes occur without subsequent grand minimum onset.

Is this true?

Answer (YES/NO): NO